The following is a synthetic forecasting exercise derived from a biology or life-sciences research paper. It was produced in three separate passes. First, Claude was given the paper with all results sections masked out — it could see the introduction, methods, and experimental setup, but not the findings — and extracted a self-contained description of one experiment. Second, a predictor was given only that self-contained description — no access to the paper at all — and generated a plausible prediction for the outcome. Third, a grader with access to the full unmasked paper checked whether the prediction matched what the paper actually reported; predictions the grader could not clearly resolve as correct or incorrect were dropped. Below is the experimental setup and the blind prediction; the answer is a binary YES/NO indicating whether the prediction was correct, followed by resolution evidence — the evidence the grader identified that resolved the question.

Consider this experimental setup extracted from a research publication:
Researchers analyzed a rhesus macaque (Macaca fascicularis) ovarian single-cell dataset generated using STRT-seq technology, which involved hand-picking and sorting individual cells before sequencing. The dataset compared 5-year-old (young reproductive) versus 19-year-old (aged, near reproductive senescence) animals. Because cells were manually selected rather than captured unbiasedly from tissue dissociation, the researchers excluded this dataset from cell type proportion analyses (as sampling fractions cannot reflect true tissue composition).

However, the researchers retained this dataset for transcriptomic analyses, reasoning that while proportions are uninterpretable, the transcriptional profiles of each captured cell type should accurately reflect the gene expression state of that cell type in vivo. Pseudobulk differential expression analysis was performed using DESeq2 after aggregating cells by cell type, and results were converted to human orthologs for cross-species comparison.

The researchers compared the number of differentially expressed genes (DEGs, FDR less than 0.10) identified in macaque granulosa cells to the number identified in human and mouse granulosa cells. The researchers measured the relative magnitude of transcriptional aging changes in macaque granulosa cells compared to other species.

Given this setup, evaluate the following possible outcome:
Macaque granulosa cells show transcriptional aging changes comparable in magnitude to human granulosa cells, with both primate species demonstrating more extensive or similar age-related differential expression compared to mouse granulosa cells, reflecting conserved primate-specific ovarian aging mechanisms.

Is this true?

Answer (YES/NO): NO